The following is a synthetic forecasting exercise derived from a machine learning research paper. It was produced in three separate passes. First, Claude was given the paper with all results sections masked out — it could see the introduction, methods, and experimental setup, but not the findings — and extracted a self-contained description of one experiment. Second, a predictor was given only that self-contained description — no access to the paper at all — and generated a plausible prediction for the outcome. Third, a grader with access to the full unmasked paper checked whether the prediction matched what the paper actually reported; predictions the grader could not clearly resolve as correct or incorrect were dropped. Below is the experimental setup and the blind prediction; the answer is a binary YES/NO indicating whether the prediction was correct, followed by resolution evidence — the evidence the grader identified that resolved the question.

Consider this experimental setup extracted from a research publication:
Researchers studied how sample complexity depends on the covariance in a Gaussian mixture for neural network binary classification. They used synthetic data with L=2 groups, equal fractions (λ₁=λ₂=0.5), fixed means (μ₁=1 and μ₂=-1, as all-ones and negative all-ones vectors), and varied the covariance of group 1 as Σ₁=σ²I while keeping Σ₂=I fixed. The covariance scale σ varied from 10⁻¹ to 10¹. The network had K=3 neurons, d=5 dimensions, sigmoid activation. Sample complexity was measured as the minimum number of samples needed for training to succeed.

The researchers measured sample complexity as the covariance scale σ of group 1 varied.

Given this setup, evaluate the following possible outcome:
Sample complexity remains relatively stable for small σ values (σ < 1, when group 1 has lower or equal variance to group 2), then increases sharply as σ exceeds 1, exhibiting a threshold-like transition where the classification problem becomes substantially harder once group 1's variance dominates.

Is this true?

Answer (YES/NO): NO